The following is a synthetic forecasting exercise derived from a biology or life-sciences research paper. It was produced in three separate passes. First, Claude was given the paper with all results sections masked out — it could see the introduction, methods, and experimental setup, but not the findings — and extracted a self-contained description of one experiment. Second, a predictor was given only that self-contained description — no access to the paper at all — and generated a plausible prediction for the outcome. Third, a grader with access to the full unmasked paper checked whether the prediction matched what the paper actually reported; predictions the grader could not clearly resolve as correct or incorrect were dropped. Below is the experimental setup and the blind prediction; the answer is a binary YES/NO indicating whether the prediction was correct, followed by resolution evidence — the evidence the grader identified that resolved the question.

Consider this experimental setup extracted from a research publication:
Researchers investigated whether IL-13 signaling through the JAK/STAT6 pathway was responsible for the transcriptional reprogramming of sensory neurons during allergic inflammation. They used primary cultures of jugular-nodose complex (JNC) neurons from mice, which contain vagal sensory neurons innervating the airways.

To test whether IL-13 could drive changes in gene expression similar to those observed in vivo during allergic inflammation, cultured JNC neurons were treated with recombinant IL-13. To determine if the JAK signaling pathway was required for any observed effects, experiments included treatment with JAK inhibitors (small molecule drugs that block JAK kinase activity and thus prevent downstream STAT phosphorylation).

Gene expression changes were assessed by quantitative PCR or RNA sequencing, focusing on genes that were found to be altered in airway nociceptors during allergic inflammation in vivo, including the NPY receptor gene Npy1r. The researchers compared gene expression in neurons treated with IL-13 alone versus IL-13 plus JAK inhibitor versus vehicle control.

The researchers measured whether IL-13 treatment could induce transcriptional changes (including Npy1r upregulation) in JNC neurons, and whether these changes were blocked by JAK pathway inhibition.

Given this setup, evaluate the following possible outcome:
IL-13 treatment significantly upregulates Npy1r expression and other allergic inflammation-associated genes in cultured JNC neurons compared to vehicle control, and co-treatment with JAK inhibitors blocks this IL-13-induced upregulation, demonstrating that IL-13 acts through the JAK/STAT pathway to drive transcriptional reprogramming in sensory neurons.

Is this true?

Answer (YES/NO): YES